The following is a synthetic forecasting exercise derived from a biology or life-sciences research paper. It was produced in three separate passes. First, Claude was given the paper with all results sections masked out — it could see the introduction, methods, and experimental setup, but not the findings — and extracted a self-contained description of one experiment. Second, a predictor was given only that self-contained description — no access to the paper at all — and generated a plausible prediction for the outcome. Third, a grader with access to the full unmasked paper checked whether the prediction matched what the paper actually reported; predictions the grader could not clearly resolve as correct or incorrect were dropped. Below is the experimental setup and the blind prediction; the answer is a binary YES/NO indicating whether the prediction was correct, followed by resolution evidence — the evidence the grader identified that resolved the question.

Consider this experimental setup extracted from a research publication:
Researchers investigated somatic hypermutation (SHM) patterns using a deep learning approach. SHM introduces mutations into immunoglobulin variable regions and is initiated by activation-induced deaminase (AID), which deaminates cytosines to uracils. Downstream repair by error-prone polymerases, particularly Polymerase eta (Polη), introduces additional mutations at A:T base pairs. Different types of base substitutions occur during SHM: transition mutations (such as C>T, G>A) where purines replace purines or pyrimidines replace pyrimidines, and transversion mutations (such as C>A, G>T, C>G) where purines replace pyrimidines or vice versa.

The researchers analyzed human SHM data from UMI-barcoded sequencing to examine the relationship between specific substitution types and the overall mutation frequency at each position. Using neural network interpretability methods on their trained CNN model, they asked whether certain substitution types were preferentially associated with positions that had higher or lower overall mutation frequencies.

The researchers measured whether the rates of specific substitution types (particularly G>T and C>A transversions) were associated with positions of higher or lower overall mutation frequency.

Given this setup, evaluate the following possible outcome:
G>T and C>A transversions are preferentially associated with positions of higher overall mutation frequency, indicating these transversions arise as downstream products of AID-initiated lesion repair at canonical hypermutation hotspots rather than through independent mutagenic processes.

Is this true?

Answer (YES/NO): NO